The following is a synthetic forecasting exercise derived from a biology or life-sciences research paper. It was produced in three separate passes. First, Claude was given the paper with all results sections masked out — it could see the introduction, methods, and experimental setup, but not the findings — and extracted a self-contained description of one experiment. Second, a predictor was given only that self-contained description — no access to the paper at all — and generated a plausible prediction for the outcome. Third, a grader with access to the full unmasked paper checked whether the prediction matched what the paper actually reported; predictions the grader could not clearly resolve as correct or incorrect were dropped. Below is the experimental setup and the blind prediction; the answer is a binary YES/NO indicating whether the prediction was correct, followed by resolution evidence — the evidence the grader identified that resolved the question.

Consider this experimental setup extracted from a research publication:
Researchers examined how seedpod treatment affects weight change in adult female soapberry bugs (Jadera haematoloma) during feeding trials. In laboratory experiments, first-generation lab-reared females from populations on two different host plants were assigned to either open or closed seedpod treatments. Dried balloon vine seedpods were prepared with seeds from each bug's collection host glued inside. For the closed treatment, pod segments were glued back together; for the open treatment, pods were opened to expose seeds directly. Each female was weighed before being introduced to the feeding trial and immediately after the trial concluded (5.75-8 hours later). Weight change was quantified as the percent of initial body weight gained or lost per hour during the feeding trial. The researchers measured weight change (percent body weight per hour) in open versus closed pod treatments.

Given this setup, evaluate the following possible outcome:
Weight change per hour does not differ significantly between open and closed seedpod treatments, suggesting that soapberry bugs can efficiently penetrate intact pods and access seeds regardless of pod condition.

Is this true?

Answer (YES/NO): NO